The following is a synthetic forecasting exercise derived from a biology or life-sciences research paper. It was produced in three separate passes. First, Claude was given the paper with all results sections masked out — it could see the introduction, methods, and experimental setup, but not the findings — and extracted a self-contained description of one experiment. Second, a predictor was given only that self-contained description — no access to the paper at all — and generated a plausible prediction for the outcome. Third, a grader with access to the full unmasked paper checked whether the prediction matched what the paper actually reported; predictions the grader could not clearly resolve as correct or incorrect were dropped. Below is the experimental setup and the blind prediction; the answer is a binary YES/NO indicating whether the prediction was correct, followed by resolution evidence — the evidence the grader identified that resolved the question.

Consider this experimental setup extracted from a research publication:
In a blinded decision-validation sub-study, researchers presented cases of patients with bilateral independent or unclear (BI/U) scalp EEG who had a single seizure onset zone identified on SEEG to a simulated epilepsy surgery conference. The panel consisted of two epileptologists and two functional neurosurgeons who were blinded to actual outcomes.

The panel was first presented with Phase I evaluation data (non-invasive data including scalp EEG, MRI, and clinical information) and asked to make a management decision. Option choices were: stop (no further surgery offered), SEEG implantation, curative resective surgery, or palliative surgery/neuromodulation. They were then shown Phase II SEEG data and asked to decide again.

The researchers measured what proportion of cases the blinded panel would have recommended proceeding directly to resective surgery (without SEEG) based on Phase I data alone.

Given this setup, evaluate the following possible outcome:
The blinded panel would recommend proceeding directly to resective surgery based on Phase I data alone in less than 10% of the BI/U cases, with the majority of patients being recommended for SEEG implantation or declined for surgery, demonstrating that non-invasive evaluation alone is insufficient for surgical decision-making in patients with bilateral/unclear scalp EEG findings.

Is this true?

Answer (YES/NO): NO